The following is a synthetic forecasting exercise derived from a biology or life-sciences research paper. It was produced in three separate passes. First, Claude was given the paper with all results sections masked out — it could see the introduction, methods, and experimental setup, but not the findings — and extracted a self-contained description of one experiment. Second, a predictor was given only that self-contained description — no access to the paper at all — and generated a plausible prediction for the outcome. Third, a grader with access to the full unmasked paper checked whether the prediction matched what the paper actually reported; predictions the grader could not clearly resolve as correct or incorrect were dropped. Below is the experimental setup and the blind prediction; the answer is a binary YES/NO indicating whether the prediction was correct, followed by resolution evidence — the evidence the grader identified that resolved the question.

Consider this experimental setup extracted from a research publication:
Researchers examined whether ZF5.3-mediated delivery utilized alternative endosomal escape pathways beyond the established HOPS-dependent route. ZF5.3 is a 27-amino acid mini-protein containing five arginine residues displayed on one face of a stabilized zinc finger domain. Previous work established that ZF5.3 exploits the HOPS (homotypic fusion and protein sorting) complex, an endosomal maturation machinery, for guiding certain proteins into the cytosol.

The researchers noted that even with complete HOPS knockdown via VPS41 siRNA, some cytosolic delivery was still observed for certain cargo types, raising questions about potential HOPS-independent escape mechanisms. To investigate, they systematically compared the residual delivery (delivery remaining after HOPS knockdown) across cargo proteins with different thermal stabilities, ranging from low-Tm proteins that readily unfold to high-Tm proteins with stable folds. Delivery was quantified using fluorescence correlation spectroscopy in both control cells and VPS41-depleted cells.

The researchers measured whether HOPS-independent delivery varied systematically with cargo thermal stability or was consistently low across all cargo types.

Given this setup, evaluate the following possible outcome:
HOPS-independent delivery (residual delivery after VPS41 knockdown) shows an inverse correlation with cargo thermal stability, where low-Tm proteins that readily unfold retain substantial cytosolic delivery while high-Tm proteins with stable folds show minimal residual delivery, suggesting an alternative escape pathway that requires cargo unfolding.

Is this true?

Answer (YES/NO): NO